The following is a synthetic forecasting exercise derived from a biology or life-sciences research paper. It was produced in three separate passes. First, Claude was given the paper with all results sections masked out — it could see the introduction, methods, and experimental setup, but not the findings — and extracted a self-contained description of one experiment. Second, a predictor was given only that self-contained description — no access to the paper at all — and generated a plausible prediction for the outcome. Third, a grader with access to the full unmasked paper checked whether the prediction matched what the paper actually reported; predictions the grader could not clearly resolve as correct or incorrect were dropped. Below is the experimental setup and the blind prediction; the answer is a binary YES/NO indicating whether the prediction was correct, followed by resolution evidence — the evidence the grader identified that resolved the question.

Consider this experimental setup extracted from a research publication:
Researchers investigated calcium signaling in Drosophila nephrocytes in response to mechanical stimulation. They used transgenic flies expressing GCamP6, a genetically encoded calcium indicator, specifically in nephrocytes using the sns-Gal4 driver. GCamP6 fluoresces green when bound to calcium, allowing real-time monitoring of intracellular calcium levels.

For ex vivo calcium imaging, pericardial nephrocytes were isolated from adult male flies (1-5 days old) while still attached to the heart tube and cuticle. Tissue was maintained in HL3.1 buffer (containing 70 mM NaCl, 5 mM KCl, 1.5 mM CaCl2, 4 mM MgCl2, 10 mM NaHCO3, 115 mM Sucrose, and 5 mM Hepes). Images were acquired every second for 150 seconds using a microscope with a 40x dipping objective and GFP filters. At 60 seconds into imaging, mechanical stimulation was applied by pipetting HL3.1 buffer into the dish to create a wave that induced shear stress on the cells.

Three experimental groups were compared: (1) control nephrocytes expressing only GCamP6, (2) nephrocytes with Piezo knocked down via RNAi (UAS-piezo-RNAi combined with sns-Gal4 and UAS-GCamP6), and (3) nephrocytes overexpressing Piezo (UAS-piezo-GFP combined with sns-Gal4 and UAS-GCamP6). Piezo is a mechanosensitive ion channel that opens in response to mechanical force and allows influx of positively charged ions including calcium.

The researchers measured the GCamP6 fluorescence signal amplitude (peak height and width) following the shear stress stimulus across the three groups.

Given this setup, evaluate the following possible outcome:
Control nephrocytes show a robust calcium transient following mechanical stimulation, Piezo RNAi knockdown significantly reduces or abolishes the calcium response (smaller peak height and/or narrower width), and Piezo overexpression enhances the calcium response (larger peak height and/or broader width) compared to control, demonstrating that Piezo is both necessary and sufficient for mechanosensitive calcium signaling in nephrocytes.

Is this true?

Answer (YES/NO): NO